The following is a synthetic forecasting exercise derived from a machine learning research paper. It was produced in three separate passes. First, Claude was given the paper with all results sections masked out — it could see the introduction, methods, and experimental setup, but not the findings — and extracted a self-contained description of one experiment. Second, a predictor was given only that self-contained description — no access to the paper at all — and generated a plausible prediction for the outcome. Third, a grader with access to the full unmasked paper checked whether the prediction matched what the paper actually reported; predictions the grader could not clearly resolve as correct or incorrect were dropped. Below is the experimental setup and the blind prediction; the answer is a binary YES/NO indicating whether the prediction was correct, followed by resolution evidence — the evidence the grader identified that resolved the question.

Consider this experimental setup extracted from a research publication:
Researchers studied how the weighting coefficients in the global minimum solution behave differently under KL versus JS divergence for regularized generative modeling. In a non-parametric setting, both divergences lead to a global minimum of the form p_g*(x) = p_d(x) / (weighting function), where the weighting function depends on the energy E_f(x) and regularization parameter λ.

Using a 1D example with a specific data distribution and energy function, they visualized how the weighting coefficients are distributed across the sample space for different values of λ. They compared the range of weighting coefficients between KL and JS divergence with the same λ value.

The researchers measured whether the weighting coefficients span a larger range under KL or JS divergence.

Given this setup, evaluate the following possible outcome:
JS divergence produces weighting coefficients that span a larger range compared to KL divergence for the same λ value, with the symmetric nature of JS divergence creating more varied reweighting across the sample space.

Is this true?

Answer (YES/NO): YES